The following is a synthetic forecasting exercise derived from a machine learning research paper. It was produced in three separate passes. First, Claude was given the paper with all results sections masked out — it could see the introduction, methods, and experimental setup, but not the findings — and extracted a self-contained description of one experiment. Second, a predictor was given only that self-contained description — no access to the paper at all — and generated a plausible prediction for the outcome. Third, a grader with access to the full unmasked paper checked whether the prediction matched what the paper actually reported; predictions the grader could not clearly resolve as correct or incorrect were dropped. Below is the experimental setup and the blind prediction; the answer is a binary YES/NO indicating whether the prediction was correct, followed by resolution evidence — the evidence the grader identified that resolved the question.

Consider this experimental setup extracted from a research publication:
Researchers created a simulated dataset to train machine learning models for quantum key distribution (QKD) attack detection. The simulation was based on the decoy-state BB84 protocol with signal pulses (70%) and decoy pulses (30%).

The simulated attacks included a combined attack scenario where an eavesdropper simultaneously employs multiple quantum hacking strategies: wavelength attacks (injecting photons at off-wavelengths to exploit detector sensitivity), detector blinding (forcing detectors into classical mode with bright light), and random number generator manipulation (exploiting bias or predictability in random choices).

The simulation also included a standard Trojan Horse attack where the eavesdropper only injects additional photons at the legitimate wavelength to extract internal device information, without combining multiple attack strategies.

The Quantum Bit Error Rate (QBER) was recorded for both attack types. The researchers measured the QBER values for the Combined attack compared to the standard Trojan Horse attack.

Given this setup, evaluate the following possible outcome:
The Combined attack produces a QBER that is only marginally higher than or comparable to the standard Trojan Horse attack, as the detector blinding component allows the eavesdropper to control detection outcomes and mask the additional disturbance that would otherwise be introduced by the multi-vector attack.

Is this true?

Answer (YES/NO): NO